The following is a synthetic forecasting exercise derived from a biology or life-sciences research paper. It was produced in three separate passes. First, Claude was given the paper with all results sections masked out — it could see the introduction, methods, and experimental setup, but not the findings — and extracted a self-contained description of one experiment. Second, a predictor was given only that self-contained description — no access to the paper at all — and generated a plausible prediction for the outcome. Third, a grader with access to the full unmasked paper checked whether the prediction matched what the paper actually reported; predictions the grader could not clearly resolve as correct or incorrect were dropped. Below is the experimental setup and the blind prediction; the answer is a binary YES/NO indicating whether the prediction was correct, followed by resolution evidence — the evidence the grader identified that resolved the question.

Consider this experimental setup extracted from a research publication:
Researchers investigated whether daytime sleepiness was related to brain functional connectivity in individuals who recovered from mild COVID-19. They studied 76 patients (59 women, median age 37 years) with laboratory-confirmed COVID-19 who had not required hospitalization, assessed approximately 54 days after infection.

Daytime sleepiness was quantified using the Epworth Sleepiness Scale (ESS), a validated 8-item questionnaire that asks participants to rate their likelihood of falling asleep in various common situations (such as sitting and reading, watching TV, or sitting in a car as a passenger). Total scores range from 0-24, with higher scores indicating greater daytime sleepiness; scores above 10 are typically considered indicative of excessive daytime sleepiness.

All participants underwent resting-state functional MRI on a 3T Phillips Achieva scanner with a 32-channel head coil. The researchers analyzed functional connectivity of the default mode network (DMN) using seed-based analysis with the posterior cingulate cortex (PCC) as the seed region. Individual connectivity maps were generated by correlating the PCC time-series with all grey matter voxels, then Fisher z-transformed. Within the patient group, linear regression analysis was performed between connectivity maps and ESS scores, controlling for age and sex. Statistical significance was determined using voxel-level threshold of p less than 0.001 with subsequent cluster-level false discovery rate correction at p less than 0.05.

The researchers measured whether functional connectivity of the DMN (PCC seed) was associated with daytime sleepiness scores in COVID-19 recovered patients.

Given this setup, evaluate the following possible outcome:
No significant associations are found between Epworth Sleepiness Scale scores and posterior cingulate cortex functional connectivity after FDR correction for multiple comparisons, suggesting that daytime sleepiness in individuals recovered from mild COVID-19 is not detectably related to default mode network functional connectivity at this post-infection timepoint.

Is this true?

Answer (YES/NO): NO